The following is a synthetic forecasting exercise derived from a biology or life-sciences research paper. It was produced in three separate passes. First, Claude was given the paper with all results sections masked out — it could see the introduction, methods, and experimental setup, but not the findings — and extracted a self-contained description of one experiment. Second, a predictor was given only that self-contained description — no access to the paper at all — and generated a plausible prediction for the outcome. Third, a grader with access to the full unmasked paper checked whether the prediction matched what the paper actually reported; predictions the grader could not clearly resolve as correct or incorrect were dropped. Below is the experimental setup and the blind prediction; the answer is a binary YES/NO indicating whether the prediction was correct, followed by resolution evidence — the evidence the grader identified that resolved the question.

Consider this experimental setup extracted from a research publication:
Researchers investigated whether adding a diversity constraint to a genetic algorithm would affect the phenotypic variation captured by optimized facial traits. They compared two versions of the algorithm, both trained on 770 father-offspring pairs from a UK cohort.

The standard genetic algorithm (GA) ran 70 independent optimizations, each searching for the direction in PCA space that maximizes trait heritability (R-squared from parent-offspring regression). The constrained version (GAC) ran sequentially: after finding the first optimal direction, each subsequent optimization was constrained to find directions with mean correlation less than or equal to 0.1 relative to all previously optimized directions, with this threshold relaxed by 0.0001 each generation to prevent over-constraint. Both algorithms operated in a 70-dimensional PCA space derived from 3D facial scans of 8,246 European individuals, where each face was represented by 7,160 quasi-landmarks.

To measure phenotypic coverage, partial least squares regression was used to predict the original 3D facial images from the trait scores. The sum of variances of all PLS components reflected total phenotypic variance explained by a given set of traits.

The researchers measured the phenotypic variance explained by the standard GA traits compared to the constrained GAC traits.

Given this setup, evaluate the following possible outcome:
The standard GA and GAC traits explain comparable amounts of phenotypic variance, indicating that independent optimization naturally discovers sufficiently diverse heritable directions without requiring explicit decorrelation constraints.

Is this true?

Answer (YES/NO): NO